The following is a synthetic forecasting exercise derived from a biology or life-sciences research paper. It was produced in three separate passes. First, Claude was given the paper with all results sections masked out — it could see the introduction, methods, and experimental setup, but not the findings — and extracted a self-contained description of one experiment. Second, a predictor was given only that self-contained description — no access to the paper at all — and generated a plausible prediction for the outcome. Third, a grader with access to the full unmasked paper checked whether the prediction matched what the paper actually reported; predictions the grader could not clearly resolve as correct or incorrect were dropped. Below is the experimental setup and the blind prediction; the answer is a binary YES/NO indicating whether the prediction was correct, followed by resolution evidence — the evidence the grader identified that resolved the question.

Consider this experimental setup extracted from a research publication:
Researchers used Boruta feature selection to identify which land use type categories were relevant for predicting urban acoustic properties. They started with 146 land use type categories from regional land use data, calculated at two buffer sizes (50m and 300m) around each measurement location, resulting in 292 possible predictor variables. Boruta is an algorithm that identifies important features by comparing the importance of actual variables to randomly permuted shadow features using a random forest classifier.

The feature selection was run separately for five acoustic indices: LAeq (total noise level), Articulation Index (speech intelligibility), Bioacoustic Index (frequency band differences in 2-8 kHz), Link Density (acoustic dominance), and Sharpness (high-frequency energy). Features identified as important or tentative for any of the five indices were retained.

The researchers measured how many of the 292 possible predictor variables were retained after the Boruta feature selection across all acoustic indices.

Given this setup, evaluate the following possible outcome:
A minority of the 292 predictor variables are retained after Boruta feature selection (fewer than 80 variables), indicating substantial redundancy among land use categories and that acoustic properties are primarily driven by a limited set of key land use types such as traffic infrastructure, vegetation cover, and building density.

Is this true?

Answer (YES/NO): YES